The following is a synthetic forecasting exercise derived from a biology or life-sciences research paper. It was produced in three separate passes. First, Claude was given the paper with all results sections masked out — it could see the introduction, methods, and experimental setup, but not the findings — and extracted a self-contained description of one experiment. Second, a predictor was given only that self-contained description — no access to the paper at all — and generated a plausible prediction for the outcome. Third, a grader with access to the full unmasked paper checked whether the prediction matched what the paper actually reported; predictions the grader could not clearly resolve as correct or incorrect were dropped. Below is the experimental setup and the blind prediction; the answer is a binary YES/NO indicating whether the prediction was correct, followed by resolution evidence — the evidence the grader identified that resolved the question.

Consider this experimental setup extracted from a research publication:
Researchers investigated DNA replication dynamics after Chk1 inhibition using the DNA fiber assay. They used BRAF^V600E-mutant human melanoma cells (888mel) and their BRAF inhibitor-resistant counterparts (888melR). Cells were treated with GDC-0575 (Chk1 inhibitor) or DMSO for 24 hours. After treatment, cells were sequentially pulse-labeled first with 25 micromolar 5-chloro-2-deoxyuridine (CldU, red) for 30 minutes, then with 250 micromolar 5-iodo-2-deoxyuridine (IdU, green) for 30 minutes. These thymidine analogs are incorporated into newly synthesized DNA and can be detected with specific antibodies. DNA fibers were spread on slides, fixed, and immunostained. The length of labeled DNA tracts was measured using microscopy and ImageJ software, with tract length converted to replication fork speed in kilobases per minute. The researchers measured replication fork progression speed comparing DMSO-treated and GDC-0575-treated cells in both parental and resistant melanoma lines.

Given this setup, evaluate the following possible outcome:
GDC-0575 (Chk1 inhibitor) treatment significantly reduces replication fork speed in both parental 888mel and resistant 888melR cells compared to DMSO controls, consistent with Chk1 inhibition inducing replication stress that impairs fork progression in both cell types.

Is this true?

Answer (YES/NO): YES